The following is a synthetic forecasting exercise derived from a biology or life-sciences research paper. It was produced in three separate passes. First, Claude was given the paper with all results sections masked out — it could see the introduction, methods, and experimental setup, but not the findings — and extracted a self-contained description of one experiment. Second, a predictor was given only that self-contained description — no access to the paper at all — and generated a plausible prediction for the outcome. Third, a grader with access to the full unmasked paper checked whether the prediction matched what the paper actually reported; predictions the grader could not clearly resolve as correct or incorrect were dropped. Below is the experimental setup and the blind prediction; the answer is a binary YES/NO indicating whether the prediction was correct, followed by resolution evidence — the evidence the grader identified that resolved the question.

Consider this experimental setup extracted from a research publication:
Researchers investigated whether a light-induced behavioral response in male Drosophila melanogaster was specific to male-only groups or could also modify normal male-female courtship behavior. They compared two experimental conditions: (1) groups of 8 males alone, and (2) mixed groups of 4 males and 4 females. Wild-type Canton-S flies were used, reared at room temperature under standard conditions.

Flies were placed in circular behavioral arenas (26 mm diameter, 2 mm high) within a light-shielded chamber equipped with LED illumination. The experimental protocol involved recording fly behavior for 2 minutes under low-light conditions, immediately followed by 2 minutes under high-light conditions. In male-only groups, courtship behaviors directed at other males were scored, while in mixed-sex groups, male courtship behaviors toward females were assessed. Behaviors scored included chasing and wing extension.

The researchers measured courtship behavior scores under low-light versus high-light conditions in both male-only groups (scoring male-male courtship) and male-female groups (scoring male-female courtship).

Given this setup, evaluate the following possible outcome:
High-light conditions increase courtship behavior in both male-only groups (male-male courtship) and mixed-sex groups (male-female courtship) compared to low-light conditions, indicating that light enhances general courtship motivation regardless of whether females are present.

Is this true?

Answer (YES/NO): YES